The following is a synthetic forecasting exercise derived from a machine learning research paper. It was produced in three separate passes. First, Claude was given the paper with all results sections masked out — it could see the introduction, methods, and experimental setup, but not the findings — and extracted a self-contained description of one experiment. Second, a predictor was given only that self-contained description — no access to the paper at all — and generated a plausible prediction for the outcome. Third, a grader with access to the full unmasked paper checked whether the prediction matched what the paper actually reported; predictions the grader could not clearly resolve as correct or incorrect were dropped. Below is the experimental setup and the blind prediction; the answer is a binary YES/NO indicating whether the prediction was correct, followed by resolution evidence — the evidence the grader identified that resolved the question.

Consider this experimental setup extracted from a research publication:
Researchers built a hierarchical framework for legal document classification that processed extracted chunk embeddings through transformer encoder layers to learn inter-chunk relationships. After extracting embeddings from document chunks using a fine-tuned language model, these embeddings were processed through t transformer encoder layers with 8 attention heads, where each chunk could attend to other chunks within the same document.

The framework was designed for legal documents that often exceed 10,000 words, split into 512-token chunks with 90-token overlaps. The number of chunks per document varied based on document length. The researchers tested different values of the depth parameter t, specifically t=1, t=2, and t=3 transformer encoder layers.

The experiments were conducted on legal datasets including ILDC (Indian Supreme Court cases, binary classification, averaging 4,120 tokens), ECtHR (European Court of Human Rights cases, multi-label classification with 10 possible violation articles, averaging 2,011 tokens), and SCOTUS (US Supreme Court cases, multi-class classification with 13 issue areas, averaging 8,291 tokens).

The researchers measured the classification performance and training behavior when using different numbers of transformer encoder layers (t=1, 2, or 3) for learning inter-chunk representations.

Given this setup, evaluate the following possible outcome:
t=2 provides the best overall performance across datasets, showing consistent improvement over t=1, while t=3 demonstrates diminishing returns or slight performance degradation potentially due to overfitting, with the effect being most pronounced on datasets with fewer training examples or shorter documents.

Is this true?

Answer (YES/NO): NO